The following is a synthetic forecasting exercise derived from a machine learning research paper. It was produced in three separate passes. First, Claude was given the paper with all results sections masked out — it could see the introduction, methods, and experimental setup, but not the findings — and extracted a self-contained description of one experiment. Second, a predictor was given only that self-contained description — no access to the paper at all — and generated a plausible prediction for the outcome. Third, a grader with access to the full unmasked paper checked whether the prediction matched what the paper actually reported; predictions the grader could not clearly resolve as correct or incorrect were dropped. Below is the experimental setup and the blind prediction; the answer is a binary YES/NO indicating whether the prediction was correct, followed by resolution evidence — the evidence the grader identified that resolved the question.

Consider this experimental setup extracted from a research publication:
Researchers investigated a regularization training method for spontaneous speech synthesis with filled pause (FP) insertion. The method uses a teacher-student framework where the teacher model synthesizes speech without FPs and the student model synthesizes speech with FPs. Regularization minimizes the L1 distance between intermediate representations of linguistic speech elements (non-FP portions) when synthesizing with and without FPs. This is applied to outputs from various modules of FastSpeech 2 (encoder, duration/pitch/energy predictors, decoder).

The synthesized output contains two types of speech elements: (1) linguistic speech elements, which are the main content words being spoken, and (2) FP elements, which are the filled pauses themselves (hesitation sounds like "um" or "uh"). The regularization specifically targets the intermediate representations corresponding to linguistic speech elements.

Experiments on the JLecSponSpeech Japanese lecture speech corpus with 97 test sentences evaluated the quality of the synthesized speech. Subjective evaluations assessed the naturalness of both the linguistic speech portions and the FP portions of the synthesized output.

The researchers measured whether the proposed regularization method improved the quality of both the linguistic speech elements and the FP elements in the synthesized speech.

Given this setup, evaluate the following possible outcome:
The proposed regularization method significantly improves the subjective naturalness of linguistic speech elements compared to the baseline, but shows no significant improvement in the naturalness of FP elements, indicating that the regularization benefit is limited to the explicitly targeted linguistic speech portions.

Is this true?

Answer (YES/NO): YES